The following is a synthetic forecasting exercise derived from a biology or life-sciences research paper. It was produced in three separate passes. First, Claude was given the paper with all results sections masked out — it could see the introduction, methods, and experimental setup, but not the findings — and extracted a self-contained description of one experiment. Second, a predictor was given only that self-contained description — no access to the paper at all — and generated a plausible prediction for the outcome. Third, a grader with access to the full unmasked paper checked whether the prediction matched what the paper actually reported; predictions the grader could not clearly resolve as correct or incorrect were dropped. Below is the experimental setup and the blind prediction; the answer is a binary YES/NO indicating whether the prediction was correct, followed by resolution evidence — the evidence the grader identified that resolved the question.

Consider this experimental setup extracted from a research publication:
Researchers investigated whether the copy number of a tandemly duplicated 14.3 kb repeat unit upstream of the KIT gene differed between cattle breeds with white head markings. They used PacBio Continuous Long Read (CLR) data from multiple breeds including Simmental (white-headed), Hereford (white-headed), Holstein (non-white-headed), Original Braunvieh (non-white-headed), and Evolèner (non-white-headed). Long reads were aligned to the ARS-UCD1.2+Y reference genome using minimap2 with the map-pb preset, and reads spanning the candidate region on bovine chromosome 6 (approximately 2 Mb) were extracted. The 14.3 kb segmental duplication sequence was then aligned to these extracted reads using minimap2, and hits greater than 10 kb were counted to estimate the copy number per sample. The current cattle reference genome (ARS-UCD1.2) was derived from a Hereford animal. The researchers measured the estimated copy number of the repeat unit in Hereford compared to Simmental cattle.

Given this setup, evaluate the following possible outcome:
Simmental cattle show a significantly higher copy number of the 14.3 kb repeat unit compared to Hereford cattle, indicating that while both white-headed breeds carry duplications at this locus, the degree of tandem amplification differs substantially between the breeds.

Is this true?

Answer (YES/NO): NO